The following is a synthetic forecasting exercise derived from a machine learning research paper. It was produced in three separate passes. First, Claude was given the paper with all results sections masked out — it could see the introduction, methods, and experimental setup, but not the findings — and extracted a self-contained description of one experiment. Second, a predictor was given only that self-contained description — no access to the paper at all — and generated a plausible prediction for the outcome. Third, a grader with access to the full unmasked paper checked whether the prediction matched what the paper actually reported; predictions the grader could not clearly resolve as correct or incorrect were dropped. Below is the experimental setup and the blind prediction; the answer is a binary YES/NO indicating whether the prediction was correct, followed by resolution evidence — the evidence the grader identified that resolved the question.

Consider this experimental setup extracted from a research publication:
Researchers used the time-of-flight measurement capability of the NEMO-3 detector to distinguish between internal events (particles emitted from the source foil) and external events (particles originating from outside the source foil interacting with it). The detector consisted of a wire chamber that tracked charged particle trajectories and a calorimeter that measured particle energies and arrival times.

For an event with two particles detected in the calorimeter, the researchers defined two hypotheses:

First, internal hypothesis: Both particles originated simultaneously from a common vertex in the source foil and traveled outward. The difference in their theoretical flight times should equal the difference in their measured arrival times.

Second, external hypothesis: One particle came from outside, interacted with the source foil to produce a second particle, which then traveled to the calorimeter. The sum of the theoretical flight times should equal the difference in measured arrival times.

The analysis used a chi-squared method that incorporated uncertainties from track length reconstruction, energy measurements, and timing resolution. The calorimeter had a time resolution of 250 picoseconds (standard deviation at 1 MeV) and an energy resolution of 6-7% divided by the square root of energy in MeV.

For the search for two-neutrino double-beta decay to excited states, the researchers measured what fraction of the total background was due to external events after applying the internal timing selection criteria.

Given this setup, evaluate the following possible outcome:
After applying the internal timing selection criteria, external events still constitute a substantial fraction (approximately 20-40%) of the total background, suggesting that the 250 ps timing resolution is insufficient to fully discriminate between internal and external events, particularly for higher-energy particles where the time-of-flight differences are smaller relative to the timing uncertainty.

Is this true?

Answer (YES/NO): NO